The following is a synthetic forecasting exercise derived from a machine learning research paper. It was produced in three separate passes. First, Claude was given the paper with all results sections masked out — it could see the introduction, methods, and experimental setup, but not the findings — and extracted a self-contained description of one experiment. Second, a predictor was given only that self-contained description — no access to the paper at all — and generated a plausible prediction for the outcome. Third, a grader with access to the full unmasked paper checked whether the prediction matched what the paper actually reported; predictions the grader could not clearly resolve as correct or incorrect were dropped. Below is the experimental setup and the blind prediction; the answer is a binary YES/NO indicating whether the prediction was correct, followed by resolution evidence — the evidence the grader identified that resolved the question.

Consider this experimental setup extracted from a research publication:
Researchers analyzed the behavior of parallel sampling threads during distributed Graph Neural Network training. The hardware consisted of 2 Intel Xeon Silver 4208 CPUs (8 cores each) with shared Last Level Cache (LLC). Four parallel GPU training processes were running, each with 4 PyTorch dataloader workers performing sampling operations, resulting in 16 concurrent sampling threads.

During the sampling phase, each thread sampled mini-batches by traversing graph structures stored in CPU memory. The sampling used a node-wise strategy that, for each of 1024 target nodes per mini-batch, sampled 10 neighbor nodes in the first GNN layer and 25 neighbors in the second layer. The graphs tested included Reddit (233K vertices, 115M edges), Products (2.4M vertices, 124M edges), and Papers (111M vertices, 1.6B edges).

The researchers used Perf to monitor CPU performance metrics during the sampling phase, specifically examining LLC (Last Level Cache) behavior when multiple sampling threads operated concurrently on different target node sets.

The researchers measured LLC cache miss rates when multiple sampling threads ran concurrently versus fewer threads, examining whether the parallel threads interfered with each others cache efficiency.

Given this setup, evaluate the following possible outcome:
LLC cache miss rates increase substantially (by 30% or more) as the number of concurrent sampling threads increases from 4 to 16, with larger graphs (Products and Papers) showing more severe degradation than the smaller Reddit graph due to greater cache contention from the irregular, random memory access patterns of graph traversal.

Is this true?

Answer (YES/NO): NO